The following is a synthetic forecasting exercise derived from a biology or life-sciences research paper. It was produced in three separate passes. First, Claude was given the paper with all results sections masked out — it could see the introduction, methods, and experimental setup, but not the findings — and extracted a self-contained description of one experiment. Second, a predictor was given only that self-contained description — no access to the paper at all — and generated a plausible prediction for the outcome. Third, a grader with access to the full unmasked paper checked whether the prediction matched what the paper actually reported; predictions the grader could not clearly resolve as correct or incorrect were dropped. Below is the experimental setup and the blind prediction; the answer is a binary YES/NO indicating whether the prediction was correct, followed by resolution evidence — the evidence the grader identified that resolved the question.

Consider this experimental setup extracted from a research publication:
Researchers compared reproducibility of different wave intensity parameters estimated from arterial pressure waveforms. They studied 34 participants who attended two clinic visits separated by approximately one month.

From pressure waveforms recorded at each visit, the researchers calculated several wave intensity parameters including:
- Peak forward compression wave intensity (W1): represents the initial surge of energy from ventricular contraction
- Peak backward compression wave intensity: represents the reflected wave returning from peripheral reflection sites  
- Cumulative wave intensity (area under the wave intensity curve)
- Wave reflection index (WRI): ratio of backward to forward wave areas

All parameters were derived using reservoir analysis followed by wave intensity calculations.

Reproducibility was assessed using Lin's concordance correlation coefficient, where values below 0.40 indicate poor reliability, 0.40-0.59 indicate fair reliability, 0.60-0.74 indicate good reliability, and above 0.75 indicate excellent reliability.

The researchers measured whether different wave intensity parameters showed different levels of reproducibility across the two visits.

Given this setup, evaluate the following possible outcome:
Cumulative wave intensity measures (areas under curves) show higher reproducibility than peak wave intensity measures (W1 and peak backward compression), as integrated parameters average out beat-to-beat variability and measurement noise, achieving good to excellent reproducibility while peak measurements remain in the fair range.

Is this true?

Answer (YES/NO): NO